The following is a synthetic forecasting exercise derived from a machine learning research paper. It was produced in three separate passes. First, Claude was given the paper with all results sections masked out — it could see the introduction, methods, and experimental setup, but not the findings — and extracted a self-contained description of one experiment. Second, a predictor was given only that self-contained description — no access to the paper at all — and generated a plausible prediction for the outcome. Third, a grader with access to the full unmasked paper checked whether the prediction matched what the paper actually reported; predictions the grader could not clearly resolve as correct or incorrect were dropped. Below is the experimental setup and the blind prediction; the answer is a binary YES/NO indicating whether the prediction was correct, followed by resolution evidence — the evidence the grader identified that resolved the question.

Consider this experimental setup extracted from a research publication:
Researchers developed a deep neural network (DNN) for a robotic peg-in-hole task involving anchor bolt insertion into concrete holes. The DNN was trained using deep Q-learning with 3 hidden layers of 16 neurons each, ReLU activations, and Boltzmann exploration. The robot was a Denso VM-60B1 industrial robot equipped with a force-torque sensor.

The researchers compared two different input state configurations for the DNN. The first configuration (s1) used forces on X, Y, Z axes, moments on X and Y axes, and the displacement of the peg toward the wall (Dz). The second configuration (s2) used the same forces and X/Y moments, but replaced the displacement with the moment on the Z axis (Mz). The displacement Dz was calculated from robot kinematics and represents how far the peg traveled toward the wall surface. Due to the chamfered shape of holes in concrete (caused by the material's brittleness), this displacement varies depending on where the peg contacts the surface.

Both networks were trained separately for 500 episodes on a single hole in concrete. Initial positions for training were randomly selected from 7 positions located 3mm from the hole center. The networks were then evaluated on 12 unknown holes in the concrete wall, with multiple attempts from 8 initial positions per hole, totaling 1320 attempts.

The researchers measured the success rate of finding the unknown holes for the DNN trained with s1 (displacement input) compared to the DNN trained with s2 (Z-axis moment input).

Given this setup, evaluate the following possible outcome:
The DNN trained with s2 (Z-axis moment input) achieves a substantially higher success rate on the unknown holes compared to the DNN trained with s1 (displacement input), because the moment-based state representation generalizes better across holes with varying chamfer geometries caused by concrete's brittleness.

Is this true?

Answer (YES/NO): NO